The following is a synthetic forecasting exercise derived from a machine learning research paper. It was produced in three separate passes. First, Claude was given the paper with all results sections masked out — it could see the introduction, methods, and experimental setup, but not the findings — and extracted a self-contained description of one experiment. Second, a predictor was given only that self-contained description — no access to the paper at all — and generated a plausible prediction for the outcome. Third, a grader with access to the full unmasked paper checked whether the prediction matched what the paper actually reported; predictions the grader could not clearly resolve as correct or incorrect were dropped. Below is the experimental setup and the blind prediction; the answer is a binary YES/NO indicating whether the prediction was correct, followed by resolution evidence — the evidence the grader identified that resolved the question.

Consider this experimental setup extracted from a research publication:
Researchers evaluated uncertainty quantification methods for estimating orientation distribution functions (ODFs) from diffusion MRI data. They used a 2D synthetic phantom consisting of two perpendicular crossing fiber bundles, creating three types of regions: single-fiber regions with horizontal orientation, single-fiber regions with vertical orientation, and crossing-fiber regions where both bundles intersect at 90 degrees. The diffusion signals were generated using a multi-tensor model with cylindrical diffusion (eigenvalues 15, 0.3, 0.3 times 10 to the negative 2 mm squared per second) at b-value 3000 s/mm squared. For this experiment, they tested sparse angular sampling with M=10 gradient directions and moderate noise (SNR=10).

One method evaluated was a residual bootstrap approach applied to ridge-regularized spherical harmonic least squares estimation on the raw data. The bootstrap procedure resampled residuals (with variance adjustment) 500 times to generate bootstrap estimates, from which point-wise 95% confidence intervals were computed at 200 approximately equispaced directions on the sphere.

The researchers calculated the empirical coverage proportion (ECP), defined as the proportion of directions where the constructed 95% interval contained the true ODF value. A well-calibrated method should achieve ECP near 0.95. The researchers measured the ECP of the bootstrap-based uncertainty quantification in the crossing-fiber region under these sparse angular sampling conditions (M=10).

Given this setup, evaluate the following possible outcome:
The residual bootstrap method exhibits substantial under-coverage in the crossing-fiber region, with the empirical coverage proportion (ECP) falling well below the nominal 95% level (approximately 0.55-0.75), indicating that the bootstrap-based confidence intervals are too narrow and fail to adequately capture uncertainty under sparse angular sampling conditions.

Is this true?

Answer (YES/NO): NO